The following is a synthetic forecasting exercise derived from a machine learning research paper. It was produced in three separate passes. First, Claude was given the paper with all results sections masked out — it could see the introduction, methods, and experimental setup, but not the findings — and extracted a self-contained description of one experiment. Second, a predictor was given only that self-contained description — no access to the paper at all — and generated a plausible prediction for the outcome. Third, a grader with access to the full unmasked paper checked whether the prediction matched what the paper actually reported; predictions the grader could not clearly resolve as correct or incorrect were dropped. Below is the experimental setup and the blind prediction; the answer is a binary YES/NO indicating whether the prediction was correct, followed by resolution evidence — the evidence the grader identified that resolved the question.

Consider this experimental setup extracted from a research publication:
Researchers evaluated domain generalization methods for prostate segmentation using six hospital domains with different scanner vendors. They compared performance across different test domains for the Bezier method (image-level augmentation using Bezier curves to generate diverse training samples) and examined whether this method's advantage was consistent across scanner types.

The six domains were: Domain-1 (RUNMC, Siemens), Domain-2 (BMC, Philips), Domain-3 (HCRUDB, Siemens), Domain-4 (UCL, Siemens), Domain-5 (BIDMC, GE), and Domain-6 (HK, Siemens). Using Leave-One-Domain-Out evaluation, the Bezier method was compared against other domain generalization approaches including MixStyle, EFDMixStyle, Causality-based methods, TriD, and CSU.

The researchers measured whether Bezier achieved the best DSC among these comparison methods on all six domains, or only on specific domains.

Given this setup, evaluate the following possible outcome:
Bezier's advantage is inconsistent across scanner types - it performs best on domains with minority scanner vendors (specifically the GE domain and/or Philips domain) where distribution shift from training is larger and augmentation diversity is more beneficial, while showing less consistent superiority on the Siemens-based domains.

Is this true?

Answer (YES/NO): YES